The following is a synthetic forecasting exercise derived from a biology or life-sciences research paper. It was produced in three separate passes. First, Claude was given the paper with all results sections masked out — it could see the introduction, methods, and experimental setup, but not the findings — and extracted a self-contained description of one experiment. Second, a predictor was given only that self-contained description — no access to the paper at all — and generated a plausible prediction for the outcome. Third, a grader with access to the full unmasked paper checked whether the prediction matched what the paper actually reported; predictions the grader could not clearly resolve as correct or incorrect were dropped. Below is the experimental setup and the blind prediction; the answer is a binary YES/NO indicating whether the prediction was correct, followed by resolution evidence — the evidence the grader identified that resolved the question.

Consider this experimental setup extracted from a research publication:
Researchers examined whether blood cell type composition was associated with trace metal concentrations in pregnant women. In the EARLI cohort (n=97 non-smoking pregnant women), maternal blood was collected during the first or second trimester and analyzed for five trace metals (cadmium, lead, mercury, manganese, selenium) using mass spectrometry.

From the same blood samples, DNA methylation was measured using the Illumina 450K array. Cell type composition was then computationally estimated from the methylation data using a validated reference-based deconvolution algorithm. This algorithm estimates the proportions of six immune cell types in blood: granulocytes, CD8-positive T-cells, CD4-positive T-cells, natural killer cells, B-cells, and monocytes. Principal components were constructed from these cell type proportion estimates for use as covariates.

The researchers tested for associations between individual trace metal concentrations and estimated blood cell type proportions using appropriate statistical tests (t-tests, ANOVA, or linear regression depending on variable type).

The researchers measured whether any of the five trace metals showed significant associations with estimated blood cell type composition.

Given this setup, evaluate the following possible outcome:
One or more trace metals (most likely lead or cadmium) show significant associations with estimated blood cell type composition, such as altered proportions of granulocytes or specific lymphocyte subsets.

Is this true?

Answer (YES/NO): YES